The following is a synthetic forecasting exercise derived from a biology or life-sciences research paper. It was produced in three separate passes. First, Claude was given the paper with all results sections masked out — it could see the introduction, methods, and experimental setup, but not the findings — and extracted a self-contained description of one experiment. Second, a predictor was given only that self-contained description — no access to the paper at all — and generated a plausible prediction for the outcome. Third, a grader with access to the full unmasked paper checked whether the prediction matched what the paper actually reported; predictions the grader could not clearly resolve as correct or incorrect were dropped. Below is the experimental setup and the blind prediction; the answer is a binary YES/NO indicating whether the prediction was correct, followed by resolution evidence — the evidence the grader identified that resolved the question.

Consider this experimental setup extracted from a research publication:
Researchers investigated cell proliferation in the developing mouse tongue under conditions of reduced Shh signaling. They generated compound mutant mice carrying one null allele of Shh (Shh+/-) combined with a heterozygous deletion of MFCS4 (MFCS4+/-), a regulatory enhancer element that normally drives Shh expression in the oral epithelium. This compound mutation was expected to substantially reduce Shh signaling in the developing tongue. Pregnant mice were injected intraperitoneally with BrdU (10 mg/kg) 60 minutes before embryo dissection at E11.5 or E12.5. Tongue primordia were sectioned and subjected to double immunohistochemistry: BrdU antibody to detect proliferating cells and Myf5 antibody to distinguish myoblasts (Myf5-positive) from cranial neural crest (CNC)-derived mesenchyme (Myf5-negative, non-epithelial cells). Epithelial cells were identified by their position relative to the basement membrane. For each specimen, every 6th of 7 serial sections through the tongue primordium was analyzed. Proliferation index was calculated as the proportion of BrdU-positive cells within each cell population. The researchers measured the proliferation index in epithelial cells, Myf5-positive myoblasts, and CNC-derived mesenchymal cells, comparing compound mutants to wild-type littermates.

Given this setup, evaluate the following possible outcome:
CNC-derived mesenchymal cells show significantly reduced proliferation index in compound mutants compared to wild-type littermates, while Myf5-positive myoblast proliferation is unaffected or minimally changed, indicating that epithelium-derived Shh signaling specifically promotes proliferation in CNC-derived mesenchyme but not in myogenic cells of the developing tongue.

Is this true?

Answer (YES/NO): NO